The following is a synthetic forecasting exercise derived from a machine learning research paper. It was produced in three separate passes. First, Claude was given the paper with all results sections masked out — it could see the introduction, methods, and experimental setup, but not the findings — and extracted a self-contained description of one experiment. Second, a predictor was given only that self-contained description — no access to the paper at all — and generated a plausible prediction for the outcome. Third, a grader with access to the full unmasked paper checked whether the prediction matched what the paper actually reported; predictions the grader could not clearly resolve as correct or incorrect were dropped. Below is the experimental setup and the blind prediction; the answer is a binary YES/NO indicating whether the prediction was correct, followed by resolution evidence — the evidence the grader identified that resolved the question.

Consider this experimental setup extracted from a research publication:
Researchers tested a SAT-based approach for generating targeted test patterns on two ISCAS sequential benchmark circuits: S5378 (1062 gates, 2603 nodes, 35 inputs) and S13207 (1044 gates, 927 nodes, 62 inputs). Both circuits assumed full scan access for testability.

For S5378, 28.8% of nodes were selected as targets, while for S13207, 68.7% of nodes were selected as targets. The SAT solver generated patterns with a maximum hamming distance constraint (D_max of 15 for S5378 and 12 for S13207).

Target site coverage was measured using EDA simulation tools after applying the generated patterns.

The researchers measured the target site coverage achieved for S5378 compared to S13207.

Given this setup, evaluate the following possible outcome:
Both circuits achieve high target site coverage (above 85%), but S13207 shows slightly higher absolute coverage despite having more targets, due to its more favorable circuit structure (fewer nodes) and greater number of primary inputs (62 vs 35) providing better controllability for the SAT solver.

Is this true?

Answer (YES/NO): NO